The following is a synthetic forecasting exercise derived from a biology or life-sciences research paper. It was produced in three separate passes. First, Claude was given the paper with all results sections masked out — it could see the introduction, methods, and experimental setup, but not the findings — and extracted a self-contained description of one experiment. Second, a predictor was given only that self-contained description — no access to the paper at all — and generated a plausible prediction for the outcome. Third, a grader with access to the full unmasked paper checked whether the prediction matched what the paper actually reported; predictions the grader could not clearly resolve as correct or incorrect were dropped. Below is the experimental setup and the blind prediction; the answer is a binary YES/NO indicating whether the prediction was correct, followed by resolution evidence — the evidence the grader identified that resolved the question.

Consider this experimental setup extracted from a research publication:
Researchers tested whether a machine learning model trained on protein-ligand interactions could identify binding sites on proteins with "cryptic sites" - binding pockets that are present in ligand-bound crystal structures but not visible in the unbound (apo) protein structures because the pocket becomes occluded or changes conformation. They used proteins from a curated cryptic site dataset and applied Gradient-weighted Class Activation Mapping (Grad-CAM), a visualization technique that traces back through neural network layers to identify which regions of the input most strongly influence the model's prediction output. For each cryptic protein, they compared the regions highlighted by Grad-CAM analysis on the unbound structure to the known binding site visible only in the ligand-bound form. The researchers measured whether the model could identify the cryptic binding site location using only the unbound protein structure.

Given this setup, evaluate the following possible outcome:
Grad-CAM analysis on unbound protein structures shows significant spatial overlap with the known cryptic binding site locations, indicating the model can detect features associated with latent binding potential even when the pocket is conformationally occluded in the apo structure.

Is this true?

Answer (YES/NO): YES